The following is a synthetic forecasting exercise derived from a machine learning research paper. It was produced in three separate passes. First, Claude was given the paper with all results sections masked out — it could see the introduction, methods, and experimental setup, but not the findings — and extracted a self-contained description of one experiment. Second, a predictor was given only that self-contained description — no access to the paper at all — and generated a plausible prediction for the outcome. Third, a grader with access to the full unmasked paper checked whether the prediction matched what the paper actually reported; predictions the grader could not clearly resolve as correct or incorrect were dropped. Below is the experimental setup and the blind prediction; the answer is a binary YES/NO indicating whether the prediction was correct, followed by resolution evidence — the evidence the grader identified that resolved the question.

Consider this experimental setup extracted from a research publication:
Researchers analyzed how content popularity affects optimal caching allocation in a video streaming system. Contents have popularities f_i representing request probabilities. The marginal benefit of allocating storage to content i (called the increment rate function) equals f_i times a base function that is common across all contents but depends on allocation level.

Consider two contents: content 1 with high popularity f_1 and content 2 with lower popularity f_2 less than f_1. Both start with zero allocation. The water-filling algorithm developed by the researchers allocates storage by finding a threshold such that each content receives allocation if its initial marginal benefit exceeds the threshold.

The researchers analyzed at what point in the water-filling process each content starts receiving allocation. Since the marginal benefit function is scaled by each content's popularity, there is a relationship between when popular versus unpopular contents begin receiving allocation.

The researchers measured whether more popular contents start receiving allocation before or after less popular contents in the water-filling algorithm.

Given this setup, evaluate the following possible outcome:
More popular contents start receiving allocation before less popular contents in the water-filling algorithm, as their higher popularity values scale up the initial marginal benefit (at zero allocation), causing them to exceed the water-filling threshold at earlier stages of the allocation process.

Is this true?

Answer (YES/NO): YES